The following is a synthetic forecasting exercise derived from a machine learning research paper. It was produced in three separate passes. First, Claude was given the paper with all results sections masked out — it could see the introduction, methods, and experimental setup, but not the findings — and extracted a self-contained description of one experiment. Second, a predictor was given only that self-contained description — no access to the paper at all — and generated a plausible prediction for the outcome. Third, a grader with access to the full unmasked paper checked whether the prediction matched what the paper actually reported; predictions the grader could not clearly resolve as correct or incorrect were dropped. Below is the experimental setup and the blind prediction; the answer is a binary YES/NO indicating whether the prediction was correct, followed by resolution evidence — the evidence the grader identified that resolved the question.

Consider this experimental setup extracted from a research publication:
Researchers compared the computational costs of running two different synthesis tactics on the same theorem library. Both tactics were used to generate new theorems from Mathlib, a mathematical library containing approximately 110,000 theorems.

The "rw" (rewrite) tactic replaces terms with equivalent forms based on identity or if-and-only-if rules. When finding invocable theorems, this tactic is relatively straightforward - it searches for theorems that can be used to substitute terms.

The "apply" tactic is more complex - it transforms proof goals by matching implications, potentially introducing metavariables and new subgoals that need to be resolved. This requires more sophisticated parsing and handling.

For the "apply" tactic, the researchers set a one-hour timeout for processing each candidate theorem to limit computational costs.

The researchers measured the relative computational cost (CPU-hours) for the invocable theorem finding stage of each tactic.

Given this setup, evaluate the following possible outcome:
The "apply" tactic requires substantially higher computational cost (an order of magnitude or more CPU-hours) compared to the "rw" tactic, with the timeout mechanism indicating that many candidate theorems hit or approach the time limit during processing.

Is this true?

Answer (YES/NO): NO